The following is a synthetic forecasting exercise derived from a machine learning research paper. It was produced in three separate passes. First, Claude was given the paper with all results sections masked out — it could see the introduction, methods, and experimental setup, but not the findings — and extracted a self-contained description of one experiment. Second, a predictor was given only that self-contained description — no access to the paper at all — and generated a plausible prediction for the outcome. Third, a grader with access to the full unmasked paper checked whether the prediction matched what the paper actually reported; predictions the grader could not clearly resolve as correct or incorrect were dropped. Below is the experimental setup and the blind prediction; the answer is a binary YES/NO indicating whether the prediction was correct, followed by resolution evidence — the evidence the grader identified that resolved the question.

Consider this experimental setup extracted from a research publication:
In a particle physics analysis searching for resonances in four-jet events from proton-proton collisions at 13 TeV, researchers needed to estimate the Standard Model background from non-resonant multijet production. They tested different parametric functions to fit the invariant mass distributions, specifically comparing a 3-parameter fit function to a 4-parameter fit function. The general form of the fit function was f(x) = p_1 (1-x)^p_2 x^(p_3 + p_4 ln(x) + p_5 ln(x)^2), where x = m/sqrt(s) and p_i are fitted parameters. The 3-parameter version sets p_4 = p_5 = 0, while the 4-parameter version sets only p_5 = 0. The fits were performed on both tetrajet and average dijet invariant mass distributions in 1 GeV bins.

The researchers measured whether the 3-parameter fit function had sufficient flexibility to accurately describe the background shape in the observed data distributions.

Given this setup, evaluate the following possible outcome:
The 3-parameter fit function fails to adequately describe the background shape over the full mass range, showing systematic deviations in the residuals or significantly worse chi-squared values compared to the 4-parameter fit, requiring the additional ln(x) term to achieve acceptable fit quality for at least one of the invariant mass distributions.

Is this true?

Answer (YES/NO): YES